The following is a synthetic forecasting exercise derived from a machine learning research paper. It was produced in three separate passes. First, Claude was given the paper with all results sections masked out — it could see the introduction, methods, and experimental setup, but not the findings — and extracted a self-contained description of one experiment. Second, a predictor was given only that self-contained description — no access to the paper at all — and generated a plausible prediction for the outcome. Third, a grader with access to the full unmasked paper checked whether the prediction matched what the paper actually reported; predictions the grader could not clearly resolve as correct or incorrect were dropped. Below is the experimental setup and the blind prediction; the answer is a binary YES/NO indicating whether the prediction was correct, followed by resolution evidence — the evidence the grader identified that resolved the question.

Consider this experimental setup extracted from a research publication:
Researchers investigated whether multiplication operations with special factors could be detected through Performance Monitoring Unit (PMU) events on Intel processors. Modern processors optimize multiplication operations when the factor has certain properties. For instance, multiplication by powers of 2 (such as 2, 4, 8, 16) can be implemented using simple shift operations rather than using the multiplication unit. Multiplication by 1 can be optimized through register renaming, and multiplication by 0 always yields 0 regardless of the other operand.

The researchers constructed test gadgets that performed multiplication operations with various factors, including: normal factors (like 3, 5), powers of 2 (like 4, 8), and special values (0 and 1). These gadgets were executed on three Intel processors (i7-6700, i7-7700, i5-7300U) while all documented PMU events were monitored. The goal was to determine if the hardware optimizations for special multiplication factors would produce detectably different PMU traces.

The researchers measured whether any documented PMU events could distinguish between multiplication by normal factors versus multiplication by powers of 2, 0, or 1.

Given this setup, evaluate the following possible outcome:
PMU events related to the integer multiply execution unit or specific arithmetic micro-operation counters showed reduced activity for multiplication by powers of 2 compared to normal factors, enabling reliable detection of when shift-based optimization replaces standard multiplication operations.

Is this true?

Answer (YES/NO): NO